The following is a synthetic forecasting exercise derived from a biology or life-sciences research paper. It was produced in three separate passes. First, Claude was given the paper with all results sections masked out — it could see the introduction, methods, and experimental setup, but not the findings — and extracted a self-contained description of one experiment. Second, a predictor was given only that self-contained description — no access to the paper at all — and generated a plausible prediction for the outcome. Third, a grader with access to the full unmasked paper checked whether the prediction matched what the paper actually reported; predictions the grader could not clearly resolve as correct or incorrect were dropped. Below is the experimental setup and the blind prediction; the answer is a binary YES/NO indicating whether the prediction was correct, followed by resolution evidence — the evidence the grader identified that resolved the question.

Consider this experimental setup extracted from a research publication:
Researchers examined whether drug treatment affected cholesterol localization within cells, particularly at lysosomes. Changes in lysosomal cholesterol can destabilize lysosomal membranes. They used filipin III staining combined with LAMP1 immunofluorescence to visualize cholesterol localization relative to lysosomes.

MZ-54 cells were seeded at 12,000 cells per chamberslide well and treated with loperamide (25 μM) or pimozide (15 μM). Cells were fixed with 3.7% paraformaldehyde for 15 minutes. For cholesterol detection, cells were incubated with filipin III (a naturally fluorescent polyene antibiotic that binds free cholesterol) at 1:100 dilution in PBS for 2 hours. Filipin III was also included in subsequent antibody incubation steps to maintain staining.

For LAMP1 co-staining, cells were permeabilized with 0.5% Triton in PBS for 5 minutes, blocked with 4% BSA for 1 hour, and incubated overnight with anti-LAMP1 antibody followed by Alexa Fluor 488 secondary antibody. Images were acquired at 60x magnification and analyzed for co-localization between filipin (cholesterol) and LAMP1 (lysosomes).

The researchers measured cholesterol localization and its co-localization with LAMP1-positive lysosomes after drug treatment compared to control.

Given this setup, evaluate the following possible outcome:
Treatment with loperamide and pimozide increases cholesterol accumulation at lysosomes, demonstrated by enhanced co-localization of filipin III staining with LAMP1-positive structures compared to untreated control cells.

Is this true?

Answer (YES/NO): YES